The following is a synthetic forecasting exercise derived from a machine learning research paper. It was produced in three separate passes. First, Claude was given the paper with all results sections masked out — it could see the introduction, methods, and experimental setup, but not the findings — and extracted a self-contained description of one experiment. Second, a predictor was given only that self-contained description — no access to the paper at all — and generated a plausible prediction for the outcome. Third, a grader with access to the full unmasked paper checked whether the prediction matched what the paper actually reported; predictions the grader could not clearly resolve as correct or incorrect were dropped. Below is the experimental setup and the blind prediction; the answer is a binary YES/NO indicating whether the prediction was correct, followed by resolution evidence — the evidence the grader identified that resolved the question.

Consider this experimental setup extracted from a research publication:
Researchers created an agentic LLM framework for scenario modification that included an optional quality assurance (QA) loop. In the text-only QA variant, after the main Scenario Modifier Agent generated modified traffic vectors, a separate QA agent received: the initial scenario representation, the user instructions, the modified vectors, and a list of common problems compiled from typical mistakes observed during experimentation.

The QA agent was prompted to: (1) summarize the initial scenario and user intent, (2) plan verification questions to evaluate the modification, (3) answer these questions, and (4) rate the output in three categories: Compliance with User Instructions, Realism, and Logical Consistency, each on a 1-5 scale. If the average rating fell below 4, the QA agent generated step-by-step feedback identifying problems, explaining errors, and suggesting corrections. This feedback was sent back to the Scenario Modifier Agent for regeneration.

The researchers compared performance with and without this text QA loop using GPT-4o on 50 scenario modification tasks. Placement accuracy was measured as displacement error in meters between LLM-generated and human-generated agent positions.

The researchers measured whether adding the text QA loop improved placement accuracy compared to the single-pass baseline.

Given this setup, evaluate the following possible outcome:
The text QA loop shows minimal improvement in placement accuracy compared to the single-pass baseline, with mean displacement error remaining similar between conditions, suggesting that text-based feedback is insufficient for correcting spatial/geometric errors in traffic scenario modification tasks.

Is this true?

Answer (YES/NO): YES